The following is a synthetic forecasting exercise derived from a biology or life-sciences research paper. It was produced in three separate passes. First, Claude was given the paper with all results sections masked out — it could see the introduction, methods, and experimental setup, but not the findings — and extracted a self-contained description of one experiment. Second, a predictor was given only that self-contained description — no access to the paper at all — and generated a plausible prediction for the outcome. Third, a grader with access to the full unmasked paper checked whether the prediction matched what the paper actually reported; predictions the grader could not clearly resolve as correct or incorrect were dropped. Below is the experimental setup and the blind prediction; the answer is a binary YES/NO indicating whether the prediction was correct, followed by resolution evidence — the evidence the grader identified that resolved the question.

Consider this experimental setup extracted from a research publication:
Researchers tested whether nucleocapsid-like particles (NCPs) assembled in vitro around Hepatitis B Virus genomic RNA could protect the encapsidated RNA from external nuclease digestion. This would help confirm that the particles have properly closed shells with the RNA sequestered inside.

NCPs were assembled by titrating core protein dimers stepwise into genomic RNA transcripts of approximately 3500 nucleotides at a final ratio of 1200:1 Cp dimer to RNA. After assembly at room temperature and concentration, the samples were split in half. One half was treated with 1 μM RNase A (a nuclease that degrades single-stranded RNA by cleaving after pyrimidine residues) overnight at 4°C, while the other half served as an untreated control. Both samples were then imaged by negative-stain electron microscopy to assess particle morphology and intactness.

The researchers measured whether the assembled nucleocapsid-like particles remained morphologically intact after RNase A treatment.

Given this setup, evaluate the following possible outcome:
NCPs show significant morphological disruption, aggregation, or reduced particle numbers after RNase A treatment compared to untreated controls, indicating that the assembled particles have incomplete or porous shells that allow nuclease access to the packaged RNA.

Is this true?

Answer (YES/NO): NO